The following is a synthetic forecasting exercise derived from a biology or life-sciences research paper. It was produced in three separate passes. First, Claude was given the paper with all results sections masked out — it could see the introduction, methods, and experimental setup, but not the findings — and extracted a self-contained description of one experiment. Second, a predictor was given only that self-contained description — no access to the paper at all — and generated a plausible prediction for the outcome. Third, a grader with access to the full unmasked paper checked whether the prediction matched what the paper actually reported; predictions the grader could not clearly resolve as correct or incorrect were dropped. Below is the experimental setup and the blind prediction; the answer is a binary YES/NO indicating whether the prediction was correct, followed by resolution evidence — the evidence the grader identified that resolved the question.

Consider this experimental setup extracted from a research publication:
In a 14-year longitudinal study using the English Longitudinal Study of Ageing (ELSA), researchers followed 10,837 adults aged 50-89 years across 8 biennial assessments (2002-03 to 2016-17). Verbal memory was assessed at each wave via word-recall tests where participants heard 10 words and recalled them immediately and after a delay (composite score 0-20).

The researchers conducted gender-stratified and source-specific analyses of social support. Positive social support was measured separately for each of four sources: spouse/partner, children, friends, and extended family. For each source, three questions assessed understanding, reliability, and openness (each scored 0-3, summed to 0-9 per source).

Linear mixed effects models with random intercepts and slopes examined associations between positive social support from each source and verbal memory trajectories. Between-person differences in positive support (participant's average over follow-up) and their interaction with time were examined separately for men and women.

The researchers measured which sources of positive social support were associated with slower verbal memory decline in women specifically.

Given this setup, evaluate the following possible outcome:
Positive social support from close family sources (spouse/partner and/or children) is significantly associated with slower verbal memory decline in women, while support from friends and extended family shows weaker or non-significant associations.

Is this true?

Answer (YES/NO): NO